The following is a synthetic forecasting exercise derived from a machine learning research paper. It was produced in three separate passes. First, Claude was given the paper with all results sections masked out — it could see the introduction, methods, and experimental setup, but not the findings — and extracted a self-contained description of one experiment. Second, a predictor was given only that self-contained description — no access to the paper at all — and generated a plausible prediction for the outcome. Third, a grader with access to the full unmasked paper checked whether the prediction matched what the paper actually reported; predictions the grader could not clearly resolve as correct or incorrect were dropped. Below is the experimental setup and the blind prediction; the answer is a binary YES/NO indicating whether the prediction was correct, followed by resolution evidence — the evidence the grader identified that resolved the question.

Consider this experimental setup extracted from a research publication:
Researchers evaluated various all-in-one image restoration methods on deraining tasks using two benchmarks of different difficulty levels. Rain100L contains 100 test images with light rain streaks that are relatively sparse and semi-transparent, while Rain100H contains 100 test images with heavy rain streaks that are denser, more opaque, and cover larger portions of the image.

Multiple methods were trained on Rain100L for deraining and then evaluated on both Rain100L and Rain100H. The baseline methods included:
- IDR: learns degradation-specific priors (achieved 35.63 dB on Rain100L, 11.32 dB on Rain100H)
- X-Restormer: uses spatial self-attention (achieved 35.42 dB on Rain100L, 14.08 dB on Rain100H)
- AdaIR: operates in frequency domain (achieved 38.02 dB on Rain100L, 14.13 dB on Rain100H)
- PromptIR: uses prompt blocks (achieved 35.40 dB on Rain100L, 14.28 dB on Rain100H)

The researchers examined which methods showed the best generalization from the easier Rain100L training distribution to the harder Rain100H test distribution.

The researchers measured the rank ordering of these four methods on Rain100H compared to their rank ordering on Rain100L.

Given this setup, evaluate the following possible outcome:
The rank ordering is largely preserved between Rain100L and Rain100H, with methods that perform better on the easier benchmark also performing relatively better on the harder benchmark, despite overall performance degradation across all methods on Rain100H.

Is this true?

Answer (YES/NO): NO